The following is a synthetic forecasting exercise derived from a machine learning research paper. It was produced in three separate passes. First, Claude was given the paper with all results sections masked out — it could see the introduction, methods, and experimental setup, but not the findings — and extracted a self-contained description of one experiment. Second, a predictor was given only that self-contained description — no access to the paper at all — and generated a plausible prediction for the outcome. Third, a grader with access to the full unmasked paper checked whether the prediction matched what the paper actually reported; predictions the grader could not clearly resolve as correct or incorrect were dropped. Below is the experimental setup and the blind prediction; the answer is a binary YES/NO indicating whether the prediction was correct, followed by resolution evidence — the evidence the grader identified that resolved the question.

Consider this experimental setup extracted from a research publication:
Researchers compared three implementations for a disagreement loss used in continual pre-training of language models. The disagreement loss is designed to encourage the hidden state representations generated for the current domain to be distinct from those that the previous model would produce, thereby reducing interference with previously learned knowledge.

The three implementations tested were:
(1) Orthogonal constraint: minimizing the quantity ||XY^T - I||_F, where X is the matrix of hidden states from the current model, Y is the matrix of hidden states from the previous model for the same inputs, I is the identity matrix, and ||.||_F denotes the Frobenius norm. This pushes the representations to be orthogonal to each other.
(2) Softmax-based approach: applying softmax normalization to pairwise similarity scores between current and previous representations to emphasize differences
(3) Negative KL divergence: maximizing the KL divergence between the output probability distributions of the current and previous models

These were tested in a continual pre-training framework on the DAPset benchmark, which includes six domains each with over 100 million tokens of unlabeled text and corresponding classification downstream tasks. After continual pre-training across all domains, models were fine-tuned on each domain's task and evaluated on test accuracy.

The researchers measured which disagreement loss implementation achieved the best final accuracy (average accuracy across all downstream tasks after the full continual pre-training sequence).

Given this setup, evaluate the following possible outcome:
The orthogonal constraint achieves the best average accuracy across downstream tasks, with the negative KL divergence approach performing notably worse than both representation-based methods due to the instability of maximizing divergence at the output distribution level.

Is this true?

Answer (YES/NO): NO